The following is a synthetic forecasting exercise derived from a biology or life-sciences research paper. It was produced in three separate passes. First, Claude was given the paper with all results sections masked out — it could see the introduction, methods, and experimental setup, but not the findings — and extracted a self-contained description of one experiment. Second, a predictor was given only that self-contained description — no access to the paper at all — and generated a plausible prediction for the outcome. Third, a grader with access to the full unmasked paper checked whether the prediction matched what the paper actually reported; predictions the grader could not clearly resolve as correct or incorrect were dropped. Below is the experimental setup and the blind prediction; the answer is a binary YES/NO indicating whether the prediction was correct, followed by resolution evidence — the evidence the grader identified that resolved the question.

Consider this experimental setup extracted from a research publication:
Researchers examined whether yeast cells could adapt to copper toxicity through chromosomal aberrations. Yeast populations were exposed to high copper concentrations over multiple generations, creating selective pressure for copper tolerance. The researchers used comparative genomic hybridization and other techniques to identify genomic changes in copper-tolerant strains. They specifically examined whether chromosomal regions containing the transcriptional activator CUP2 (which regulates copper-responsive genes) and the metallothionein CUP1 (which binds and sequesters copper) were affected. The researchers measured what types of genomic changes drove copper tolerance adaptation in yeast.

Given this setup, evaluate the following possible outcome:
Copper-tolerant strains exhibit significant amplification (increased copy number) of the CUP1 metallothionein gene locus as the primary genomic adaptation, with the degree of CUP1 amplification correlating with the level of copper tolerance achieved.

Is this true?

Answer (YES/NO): NO